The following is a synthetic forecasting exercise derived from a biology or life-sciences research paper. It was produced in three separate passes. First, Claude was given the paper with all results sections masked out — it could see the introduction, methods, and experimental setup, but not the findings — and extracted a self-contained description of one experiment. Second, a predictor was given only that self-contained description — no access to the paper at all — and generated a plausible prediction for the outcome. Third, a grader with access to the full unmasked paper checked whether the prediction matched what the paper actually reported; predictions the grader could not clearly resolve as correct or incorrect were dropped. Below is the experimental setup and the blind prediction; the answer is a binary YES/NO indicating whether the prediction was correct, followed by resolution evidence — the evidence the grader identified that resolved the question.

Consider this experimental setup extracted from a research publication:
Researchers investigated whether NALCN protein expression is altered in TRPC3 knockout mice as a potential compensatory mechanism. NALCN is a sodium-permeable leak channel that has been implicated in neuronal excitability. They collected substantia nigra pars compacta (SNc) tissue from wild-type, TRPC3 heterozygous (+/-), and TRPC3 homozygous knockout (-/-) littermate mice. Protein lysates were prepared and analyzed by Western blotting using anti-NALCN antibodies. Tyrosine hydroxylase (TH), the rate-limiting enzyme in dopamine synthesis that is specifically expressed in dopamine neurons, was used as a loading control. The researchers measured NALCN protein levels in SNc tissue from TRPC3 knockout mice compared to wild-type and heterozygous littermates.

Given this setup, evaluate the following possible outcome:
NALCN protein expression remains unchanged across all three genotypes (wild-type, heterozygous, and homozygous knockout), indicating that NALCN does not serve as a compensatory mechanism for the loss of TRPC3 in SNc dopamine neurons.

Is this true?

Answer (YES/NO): NO